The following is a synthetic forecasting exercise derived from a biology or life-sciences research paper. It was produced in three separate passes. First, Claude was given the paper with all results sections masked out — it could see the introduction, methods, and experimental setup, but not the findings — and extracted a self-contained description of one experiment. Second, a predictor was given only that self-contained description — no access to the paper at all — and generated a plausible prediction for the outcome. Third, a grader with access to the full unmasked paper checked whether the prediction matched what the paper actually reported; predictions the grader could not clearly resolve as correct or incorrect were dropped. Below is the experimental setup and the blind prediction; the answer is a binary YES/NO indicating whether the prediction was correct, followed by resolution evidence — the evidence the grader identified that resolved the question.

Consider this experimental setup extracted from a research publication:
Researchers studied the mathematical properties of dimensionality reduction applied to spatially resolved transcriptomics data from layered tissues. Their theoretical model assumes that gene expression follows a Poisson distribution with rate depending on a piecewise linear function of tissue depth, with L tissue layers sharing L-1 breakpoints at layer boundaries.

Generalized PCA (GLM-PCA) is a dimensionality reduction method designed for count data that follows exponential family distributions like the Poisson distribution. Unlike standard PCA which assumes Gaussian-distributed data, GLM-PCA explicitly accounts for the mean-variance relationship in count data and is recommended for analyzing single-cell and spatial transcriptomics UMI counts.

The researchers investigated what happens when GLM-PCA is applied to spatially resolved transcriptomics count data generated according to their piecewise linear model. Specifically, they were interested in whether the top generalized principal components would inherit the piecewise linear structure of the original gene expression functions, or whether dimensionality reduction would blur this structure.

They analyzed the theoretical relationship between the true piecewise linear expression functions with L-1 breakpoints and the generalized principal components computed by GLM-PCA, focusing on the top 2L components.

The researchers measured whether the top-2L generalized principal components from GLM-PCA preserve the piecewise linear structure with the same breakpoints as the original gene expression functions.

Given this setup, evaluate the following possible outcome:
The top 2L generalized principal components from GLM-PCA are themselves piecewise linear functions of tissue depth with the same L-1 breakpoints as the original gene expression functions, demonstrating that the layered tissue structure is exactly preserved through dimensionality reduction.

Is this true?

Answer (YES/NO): NO